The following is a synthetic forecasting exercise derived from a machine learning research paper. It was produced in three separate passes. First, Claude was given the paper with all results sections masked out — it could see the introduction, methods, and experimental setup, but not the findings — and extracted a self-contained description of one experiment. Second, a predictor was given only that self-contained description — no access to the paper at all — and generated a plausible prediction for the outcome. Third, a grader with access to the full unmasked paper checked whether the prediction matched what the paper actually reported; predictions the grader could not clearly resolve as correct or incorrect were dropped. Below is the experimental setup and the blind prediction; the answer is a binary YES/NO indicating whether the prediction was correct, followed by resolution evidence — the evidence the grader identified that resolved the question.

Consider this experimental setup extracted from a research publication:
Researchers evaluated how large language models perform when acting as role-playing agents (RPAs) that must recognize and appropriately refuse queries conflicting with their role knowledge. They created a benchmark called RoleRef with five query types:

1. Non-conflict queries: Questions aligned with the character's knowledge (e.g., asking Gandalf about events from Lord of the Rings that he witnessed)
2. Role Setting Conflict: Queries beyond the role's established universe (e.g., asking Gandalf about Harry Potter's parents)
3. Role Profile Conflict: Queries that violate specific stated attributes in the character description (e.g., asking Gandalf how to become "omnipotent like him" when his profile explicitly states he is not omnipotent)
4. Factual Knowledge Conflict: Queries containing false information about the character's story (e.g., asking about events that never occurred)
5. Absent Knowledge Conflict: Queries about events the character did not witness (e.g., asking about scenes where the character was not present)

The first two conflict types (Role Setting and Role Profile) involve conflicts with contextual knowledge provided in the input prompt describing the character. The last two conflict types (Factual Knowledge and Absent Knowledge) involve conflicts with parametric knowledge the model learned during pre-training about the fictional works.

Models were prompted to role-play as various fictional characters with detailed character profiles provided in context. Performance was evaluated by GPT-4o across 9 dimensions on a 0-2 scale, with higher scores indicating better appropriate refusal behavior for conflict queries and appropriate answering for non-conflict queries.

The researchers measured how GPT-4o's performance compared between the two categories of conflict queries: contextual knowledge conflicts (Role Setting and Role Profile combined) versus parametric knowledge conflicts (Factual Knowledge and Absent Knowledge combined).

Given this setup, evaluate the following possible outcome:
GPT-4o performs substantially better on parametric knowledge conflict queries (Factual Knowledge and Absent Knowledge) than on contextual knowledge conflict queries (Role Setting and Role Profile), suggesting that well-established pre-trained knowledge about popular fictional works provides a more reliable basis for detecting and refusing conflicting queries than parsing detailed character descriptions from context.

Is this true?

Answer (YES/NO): NO